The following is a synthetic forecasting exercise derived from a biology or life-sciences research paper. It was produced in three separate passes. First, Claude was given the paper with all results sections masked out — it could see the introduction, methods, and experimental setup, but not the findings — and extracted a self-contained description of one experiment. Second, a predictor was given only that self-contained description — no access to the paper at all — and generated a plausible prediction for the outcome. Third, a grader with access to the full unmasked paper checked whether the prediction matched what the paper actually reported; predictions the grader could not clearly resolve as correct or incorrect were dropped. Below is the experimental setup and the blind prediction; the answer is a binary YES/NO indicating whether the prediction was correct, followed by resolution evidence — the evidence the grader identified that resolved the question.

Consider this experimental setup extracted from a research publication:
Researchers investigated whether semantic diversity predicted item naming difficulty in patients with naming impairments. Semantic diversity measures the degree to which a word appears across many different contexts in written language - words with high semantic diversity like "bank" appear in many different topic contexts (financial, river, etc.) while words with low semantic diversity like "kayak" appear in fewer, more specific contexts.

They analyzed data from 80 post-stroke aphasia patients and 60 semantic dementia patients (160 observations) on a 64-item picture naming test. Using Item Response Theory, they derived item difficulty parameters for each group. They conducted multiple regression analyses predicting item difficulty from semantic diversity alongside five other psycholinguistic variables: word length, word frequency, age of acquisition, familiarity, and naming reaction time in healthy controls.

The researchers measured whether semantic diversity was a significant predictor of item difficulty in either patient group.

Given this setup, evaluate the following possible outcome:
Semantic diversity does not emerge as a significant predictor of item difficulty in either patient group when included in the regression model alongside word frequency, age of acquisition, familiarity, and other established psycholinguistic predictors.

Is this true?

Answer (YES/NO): YES